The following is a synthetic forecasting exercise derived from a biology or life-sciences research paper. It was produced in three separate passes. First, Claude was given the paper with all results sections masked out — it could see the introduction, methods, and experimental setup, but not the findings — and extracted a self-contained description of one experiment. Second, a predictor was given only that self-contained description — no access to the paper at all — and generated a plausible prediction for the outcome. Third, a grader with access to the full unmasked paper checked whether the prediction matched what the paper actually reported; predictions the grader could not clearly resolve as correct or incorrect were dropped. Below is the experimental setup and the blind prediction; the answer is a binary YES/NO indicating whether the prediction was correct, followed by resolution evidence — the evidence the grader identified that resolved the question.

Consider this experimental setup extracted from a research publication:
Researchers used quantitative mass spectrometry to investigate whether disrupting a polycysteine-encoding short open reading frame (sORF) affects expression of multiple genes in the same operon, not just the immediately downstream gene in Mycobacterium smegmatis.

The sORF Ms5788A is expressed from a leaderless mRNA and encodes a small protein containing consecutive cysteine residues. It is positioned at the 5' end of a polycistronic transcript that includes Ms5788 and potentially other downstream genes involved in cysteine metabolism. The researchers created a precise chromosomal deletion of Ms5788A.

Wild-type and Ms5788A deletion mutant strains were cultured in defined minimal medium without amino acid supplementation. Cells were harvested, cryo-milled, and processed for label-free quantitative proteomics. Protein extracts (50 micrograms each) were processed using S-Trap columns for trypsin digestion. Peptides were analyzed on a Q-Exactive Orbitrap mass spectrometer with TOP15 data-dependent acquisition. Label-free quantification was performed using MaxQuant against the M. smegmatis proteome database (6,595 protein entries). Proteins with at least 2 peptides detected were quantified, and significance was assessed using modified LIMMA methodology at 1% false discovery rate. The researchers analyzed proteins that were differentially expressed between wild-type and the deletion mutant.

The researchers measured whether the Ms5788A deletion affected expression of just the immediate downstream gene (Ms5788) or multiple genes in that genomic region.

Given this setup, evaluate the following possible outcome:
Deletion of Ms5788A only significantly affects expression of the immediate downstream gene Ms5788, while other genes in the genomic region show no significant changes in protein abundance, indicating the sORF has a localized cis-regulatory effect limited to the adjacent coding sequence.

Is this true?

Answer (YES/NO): NO